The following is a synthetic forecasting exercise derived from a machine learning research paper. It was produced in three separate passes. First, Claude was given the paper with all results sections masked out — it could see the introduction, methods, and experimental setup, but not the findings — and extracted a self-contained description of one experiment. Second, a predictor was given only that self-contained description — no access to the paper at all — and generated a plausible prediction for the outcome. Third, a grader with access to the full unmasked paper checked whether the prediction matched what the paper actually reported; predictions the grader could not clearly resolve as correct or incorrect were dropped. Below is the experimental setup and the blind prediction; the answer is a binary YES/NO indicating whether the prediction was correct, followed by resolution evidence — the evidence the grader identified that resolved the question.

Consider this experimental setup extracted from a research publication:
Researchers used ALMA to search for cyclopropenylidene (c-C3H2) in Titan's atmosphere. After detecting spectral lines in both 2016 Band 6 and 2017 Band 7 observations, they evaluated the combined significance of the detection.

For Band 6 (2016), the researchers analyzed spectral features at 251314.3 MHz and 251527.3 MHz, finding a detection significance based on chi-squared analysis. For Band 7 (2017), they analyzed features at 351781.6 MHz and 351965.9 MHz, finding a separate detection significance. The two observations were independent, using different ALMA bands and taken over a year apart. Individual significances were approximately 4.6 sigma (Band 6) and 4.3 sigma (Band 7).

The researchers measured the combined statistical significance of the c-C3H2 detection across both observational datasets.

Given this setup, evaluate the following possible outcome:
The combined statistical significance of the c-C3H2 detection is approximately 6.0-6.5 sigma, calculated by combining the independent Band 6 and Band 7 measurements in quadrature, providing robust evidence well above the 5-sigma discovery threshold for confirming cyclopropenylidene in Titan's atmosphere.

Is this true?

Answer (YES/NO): YES